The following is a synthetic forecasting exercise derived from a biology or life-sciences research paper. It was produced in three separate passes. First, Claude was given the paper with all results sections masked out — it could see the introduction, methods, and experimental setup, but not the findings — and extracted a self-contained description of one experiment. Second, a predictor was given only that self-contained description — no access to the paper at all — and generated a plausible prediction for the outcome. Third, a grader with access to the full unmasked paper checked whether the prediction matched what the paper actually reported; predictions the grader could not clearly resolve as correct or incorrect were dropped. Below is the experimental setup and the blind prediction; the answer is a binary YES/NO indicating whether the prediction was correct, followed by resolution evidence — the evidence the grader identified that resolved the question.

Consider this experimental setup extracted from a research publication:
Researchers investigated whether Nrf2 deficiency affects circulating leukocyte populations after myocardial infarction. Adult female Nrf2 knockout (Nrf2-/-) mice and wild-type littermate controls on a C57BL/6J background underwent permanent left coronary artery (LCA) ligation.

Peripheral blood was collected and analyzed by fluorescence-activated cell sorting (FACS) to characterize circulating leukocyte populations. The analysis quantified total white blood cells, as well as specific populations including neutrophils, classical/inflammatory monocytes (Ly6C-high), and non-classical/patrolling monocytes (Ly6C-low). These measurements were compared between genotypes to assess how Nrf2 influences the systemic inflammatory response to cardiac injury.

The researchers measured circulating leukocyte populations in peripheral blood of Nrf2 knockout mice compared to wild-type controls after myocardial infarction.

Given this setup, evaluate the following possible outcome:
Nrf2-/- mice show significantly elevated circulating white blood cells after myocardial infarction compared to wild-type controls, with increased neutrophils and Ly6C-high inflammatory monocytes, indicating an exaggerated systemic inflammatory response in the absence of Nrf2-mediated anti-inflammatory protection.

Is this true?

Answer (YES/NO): NO